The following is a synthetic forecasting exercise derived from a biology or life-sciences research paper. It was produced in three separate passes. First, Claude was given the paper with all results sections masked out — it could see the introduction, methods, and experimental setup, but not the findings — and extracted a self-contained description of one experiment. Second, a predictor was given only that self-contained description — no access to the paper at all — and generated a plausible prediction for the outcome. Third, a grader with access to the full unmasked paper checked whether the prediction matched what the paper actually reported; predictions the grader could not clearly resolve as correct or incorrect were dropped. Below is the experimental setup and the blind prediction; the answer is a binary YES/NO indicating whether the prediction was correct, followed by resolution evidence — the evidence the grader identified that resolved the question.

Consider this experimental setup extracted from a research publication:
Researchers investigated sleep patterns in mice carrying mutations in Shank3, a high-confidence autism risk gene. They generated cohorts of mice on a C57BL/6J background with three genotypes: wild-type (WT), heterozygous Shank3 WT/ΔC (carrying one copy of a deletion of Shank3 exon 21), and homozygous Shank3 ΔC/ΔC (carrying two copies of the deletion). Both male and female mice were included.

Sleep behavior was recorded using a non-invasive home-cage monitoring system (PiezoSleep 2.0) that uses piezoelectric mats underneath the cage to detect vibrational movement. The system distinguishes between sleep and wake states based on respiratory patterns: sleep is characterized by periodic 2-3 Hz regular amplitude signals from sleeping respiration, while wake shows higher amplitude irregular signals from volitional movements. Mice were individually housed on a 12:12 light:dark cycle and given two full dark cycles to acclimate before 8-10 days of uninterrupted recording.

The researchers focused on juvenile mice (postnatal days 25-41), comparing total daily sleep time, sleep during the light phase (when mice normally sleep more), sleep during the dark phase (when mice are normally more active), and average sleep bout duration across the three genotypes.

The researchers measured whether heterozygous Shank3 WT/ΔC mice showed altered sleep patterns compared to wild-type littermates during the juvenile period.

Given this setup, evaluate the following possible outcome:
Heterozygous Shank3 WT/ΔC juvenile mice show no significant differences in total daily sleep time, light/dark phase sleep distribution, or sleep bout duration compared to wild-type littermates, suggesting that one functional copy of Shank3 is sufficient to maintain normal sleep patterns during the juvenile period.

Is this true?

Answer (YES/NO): YES